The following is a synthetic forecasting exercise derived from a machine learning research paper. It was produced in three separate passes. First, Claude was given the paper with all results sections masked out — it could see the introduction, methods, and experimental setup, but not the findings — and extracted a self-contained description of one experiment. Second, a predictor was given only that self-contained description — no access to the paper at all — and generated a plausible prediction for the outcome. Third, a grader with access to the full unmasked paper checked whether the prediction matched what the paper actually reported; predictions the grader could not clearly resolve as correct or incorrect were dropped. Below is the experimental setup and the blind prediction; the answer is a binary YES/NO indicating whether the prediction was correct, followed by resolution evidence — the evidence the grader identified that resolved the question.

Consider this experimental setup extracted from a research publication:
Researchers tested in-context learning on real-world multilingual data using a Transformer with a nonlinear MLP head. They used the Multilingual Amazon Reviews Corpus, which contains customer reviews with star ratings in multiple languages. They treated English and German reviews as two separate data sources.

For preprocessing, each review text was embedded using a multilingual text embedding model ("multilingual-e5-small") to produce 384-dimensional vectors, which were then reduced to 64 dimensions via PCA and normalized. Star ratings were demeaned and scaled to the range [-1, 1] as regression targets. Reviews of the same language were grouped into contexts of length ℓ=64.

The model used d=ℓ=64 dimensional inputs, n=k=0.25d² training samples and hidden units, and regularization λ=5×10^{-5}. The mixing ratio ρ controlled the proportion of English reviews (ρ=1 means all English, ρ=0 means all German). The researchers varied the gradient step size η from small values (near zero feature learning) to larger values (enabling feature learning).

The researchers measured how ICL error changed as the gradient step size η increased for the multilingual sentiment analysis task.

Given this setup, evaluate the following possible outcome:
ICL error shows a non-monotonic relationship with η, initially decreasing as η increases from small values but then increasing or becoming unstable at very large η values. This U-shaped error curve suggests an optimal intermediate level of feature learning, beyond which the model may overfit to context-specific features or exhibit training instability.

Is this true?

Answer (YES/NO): NO